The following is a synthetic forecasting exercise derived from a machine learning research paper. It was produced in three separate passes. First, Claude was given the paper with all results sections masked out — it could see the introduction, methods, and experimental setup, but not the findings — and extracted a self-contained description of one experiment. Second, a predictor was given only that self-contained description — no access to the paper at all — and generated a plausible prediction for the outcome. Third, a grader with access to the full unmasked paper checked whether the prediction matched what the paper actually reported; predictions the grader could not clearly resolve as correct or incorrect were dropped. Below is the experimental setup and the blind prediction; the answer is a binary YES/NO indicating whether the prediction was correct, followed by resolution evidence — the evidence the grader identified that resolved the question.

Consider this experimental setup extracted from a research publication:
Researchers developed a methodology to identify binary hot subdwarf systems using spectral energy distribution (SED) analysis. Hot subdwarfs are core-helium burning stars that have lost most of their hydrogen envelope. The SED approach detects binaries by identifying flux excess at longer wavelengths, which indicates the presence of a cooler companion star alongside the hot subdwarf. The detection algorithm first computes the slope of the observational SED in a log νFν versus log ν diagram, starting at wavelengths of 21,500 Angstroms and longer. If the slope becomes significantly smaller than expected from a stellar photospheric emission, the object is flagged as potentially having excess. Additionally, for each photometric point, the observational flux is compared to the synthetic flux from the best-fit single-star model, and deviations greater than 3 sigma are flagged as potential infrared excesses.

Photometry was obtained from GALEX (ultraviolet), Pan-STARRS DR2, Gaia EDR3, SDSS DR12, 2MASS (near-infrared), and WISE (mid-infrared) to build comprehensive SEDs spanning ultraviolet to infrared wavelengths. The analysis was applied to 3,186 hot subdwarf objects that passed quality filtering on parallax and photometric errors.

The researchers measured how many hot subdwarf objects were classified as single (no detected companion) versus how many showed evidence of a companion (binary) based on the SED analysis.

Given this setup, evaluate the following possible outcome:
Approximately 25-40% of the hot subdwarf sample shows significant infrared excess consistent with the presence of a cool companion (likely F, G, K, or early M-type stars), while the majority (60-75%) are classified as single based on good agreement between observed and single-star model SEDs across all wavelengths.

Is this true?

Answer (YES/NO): NO